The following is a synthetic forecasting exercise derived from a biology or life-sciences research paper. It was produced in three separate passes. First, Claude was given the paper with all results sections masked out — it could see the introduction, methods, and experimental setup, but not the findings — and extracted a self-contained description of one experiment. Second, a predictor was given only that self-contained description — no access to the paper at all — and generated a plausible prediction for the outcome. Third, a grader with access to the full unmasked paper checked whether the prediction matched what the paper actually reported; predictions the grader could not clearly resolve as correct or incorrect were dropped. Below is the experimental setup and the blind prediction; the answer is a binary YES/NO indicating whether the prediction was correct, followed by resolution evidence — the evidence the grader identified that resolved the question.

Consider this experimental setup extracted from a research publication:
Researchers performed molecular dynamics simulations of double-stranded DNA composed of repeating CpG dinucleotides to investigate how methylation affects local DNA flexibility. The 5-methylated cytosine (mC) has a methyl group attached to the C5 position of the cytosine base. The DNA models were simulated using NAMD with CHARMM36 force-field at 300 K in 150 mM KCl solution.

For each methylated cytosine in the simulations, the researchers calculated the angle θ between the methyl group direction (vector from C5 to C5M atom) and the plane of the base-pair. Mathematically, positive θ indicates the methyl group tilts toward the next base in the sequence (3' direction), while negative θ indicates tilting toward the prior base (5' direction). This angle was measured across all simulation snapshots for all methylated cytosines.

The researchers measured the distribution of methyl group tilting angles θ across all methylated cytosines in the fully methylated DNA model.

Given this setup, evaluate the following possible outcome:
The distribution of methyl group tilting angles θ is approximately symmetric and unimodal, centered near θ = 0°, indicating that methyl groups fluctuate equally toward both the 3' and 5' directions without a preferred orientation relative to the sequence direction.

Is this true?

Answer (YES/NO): NO